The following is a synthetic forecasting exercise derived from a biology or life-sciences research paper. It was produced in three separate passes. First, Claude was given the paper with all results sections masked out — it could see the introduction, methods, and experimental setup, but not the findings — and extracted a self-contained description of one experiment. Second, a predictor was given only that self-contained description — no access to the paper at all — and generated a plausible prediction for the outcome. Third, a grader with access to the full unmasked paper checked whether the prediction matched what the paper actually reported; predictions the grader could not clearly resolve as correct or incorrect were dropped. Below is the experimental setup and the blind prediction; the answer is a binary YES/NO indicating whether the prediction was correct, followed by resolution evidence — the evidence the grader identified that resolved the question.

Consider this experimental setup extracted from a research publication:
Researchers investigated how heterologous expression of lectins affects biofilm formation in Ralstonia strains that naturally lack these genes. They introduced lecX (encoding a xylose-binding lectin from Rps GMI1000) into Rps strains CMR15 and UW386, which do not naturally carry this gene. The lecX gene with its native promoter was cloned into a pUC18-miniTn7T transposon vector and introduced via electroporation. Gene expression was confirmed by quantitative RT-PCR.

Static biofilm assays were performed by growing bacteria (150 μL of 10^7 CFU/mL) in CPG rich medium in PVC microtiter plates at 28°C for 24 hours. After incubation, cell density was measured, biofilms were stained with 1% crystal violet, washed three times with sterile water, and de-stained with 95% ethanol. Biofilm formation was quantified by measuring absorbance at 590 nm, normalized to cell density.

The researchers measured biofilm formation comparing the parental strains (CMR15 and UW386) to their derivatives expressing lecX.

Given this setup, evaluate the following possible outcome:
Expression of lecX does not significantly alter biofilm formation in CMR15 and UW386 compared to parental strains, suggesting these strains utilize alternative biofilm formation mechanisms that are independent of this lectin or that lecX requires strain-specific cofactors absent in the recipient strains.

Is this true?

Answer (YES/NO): NO